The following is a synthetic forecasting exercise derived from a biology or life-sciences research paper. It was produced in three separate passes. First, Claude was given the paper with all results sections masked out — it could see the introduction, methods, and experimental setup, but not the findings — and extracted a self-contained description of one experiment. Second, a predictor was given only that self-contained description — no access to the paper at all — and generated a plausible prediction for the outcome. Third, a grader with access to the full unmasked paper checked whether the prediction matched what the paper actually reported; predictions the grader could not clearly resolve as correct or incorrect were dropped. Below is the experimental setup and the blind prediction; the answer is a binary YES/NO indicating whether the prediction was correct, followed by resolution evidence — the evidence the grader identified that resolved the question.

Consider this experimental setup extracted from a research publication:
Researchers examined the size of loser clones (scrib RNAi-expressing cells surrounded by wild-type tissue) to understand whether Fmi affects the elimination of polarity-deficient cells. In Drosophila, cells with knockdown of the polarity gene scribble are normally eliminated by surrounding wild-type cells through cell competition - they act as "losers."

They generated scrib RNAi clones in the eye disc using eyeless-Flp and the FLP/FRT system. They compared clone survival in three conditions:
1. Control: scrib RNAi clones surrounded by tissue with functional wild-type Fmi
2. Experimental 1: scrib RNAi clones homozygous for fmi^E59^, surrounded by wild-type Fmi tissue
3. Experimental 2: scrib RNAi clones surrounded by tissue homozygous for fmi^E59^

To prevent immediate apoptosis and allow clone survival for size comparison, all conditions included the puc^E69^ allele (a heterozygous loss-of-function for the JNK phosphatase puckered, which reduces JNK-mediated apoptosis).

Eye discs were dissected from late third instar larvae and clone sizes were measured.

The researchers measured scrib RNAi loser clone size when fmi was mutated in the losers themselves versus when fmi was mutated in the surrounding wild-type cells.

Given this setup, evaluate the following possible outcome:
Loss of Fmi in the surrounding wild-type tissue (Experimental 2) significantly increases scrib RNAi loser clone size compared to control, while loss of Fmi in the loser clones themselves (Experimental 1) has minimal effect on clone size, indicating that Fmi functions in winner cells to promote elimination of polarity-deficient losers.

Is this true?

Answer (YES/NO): NO